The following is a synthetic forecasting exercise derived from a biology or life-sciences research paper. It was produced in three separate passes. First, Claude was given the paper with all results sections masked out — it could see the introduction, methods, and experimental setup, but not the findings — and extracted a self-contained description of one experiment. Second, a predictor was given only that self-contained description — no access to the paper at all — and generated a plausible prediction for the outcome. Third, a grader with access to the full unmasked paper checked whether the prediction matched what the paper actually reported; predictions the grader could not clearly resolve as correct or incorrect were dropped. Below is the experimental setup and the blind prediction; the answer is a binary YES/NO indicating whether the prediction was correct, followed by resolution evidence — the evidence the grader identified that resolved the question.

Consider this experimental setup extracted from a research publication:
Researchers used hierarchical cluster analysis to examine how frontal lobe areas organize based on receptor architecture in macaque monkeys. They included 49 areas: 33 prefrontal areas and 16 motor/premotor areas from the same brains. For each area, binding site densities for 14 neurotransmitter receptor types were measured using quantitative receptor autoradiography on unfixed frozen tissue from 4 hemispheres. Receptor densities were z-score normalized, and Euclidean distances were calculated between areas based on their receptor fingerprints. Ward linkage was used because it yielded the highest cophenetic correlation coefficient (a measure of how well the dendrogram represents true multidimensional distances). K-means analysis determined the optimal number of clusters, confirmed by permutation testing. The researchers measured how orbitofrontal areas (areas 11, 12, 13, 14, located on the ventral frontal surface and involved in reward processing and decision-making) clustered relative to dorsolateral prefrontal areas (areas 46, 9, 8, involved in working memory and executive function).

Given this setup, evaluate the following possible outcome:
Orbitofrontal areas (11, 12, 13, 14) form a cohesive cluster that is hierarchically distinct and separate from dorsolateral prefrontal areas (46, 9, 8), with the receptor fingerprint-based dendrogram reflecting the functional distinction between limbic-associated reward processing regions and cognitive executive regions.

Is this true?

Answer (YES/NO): NO